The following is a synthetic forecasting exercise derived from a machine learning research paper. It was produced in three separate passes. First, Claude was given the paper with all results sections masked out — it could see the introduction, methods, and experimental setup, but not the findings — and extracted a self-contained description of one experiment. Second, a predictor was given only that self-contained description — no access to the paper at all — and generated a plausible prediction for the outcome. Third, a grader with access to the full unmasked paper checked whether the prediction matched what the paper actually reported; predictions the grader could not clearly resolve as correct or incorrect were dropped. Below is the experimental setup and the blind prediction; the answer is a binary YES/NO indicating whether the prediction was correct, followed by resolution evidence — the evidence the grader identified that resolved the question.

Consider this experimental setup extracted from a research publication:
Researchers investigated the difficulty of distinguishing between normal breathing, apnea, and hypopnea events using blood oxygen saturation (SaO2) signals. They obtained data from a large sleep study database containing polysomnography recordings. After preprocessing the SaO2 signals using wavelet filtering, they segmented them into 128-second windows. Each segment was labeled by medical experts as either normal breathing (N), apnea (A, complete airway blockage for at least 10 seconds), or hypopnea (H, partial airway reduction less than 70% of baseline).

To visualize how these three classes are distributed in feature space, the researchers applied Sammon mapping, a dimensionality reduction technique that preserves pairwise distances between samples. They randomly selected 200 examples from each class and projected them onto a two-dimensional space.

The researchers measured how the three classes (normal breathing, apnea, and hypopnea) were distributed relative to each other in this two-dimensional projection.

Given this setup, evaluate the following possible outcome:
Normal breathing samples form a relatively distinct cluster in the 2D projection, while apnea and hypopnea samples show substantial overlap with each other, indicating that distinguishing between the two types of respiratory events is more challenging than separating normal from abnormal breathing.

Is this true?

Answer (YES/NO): NO